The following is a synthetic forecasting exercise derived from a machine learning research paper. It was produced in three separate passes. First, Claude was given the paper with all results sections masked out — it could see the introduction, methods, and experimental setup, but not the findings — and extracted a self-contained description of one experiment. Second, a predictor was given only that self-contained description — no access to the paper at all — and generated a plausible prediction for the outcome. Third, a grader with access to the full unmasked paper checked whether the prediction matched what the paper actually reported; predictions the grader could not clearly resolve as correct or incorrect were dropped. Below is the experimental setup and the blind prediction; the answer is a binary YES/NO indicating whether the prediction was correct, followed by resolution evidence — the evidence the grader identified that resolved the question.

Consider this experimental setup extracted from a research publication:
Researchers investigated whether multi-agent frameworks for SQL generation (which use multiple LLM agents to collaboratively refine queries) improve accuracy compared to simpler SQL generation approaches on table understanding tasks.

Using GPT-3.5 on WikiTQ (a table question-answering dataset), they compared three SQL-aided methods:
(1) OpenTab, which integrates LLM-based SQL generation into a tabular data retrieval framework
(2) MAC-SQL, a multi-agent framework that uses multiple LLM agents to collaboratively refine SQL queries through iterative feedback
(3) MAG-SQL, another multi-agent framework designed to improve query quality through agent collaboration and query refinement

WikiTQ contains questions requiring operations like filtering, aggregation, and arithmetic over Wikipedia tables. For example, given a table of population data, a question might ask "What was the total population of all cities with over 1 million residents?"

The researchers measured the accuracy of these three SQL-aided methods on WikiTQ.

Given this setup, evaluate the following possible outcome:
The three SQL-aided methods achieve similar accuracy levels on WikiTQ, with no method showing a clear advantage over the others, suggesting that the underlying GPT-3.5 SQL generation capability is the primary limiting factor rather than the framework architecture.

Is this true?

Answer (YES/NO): NO